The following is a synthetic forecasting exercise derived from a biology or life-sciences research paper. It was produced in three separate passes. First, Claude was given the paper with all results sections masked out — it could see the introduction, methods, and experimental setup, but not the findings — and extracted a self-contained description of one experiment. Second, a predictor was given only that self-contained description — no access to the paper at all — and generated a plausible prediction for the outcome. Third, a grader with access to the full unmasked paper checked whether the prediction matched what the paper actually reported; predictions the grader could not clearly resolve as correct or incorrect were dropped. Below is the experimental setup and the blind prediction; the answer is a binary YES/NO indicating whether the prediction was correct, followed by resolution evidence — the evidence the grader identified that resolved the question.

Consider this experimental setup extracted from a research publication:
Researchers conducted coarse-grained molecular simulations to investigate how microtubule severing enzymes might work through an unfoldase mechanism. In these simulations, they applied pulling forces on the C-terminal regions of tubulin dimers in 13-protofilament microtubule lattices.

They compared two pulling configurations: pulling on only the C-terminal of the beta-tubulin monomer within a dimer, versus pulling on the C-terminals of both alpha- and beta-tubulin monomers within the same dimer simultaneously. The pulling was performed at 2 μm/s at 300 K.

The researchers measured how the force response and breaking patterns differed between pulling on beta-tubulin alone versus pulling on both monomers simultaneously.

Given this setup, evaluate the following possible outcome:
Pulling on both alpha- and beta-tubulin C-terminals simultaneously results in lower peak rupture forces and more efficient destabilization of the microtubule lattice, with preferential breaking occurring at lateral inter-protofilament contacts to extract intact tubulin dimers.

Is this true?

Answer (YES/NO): NO